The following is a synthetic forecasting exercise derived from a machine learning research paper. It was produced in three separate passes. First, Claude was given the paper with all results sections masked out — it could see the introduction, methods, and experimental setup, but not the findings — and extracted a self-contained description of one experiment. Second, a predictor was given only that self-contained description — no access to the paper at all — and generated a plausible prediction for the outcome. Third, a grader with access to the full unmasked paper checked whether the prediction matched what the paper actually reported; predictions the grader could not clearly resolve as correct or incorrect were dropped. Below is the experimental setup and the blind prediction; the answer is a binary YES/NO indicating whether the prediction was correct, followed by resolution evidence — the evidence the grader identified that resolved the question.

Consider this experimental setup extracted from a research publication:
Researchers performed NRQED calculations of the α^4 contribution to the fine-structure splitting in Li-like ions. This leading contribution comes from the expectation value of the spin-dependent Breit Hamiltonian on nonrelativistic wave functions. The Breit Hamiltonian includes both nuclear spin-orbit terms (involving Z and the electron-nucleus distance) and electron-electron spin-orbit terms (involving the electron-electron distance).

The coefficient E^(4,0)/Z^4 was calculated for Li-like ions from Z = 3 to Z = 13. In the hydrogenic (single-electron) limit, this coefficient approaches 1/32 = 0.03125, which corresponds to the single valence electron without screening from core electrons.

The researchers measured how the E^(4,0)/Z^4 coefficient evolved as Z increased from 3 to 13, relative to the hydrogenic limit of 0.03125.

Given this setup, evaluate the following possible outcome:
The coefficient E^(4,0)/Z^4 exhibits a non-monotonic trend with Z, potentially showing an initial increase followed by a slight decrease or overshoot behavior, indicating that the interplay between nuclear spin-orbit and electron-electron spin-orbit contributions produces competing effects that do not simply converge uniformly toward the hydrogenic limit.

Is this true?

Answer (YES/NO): NO